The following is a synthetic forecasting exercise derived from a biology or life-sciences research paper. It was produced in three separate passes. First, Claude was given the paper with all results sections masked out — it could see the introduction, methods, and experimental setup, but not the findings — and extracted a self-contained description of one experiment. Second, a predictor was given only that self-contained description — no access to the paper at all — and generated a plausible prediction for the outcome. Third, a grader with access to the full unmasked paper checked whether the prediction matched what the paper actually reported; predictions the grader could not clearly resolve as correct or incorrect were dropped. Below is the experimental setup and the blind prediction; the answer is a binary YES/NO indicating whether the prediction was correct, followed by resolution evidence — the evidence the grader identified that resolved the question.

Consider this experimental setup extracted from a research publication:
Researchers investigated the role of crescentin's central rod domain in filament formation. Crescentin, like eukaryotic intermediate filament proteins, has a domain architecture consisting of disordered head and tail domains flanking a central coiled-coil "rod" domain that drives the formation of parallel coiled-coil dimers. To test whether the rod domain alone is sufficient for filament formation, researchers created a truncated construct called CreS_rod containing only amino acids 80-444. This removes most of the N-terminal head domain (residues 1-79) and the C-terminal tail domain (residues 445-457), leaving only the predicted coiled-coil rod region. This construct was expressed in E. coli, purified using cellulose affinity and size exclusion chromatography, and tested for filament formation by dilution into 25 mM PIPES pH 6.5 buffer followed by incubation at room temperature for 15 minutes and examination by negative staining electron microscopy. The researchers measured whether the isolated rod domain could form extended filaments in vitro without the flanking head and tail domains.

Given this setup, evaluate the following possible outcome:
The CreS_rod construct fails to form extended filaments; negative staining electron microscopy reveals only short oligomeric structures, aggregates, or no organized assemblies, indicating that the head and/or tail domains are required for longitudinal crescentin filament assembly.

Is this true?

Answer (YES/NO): YES